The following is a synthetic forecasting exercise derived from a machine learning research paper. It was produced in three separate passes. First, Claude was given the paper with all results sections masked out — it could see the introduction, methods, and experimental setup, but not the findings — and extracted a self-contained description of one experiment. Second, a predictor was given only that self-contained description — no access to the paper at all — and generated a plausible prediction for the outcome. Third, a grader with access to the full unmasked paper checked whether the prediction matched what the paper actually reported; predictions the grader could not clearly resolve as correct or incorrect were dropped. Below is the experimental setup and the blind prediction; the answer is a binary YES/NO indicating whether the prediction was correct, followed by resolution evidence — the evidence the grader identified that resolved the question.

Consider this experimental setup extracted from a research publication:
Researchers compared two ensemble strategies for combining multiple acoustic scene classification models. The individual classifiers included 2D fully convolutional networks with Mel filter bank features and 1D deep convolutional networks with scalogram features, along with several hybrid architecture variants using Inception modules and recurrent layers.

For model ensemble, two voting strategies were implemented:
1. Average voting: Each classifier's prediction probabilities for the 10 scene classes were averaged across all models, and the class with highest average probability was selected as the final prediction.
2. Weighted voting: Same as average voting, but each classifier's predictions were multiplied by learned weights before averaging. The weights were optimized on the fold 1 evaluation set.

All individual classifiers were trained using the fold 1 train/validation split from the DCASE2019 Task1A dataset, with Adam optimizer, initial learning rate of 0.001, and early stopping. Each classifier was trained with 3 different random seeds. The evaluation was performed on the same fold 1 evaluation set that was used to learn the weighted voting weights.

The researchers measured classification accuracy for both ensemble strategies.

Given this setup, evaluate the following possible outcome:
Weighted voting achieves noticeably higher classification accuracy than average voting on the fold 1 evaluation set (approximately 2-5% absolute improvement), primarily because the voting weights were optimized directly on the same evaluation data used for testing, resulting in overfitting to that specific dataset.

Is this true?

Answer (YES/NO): NO